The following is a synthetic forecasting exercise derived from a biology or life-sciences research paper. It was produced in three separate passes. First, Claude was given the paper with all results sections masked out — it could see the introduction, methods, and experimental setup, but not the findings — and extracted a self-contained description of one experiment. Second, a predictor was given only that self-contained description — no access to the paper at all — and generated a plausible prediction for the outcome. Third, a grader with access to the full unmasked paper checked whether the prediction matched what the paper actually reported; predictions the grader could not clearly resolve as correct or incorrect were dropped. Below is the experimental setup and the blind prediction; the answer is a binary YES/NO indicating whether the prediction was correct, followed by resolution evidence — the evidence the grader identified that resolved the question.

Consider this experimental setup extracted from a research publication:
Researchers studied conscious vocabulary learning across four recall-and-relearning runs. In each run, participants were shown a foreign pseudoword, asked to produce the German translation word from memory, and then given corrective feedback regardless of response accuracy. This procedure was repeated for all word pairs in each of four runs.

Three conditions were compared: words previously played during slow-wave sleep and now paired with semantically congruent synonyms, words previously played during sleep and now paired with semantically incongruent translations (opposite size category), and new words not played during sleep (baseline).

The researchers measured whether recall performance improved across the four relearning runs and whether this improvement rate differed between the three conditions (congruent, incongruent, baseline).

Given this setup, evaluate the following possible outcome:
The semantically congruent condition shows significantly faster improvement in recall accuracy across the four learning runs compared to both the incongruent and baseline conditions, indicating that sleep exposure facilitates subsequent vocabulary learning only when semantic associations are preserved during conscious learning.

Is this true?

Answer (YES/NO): NO